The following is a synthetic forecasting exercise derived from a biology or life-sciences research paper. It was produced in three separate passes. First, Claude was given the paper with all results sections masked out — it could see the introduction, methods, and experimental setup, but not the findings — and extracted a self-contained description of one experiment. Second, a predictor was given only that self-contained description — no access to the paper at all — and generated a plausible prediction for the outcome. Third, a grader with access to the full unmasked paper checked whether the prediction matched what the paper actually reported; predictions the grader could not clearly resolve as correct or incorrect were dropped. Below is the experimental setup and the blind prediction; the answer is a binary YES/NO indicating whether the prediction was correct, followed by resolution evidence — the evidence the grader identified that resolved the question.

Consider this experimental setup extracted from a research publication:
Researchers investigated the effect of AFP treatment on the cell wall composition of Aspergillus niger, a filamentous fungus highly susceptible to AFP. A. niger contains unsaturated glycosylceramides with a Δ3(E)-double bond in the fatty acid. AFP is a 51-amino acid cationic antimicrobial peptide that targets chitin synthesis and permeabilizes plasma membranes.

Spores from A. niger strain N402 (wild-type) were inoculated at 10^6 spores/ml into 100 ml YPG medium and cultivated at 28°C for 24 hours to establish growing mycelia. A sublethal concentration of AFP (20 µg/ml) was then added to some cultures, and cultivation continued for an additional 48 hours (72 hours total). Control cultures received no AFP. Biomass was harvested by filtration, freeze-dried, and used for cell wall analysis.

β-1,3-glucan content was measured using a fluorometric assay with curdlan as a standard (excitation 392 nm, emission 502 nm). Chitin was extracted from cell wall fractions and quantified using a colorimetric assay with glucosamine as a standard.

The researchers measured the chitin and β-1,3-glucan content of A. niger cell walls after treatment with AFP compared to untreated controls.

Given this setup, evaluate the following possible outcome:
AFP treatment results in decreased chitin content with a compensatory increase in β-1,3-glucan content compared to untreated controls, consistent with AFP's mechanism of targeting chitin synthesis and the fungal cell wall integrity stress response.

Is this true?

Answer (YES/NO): YES